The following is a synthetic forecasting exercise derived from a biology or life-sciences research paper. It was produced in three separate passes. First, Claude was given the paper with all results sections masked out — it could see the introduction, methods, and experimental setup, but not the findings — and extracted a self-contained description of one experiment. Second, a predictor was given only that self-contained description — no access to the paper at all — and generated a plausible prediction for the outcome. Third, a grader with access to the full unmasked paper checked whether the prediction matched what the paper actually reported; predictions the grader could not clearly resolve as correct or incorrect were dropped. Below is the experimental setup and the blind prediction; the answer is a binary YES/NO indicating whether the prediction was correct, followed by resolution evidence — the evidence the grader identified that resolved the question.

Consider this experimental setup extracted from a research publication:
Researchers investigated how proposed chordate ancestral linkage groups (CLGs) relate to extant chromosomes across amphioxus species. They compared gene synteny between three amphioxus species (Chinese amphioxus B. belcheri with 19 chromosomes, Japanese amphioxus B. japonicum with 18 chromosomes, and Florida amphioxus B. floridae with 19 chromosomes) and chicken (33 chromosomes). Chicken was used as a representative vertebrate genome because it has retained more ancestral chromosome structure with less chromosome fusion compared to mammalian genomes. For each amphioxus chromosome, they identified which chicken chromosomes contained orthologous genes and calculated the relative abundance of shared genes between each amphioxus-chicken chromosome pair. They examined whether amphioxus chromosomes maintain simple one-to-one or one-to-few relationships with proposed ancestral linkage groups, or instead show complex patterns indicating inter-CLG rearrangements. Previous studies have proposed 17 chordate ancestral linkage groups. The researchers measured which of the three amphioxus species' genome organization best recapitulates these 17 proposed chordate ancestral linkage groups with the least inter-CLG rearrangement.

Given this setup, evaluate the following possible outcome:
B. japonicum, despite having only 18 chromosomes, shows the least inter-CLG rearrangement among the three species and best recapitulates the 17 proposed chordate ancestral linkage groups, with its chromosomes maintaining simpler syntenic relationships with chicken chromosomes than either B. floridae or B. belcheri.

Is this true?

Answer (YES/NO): NO